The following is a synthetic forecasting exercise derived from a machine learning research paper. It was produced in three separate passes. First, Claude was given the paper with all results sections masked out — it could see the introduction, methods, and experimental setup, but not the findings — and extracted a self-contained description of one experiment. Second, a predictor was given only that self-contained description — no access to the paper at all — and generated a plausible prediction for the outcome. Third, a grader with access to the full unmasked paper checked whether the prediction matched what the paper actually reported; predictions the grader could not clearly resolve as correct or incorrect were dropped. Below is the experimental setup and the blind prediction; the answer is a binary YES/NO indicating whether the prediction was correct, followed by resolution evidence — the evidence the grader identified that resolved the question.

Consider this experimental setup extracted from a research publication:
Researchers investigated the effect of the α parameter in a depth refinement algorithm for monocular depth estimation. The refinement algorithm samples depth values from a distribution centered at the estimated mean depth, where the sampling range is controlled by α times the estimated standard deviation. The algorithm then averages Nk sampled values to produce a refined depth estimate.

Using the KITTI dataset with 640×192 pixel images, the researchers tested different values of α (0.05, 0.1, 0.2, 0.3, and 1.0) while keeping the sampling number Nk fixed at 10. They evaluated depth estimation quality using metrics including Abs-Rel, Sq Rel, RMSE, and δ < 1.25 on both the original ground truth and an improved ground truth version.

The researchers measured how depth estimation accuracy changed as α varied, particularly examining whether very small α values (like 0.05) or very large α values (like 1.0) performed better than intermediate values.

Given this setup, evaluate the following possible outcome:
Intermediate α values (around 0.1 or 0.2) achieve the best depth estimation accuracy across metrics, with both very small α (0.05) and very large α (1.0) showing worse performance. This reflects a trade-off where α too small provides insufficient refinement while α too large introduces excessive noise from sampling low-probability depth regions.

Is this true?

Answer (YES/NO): YES